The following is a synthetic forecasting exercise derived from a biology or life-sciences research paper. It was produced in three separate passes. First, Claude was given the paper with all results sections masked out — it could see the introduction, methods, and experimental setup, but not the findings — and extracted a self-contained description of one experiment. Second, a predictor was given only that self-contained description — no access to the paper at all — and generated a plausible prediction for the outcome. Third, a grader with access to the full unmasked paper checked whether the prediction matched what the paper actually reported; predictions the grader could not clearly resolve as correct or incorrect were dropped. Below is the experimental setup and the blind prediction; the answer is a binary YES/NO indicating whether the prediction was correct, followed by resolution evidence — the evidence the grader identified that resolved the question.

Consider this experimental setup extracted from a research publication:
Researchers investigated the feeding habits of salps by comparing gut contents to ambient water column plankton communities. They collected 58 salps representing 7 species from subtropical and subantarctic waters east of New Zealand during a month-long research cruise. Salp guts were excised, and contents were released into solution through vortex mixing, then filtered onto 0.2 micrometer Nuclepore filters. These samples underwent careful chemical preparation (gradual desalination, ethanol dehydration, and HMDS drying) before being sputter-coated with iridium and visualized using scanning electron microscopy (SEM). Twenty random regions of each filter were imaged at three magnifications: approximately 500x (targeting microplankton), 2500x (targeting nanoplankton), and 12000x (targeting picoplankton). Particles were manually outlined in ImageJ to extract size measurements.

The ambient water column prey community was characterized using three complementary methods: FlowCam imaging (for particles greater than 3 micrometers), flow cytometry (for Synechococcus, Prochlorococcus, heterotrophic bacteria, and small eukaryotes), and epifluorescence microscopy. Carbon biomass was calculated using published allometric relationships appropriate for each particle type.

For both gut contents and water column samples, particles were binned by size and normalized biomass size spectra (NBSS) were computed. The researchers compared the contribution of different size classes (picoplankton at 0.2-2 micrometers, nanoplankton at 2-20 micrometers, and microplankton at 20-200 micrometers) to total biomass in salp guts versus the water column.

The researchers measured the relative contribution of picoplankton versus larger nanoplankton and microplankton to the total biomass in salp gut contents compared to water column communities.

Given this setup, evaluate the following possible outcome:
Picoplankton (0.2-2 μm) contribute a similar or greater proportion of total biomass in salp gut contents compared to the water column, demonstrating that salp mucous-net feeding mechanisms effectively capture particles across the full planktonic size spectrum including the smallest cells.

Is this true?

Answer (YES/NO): NO